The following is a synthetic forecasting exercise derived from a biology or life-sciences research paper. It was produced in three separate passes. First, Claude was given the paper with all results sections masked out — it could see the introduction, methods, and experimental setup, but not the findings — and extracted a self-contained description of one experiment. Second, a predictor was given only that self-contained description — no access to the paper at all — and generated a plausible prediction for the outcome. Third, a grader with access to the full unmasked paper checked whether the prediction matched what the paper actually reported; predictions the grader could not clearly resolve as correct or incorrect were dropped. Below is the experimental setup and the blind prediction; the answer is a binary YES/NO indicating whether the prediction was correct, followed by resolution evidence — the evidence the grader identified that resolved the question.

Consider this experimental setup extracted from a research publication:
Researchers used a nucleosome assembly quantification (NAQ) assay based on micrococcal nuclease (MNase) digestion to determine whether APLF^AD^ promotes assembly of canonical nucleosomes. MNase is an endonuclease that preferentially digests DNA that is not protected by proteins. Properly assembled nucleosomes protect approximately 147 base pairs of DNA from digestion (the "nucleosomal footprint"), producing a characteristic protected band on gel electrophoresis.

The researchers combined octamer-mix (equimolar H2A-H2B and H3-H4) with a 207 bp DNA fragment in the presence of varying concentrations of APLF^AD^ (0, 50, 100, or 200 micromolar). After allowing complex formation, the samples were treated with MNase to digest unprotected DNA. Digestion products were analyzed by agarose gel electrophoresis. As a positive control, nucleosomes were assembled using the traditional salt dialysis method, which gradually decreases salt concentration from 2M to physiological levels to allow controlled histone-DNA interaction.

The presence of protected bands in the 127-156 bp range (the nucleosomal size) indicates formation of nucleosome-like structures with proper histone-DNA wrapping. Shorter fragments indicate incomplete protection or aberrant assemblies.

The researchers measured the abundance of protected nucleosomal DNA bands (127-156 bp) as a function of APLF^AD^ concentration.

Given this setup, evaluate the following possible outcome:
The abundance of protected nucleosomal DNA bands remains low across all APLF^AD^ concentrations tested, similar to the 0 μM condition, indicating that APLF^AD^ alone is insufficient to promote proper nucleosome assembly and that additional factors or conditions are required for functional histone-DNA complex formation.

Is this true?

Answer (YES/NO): NO